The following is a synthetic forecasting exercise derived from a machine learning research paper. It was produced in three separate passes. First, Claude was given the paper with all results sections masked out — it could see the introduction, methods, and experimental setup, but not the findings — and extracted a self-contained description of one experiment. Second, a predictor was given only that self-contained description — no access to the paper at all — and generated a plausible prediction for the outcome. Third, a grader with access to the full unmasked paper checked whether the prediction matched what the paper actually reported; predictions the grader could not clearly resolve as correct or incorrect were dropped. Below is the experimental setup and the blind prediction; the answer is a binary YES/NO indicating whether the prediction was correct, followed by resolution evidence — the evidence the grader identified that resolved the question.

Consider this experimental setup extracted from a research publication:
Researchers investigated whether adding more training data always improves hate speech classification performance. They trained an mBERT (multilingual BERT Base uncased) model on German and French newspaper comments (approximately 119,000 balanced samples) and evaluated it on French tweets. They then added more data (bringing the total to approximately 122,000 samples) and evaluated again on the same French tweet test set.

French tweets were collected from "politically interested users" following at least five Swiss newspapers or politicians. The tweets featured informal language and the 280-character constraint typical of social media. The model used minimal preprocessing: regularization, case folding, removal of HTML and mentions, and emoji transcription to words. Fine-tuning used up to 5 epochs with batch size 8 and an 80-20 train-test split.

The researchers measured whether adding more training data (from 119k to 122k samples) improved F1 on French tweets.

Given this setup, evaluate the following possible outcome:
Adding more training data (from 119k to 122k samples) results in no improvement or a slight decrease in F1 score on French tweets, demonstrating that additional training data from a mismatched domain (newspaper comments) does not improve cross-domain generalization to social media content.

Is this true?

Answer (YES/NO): YES